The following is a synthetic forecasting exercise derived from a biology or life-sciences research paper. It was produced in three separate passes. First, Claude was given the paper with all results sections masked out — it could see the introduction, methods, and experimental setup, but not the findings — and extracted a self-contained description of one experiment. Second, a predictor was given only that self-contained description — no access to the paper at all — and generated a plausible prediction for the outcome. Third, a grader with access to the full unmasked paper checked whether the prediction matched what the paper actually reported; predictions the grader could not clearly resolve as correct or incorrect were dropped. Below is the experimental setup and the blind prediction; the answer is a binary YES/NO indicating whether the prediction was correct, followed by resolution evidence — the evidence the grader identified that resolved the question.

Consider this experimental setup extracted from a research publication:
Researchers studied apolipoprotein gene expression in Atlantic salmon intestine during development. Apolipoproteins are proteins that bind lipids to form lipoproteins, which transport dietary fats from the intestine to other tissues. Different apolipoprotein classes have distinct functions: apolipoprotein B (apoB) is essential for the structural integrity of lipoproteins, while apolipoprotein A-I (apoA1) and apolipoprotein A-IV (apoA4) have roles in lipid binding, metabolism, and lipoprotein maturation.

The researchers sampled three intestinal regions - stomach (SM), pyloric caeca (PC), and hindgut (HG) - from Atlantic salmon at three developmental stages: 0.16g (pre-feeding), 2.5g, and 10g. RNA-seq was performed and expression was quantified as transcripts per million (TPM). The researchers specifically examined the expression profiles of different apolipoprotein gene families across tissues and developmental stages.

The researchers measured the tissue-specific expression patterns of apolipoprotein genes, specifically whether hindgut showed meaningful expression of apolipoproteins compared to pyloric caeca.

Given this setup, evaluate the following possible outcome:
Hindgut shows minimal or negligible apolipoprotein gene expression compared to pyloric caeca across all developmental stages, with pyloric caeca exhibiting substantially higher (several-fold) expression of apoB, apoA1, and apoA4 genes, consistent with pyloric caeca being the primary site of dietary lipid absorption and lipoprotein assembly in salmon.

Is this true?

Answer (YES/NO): NO